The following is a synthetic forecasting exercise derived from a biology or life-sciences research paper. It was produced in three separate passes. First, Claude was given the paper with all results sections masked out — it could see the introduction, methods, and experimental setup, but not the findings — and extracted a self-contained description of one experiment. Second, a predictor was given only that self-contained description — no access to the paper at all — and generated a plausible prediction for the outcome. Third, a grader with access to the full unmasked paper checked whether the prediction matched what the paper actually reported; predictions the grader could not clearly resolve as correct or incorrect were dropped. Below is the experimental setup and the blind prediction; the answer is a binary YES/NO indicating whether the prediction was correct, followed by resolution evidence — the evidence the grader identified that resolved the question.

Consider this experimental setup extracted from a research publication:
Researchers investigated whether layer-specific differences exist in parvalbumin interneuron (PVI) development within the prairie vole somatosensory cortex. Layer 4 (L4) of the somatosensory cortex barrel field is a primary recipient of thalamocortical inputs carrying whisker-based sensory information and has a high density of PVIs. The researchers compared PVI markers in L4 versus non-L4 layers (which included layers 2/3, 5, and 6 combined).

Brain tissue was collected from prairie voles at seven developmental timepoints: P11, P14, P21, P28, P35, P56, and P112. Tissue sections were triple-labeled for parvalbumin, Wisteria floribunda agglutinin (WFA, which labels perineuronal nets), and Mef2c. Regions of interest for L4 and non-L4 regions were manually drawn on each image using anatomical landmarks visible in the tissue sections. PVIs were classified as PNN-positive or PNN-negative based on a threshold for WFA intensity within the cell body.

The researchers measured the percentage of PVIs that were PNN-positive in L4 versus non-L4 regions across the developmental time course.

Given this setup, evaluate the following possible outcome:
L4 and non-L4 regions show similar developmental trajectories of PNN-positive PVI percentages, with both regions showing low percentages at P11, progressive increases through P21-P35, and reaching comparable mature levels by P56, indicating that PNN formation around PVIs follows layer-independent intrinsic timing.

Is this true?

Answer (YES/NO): NO